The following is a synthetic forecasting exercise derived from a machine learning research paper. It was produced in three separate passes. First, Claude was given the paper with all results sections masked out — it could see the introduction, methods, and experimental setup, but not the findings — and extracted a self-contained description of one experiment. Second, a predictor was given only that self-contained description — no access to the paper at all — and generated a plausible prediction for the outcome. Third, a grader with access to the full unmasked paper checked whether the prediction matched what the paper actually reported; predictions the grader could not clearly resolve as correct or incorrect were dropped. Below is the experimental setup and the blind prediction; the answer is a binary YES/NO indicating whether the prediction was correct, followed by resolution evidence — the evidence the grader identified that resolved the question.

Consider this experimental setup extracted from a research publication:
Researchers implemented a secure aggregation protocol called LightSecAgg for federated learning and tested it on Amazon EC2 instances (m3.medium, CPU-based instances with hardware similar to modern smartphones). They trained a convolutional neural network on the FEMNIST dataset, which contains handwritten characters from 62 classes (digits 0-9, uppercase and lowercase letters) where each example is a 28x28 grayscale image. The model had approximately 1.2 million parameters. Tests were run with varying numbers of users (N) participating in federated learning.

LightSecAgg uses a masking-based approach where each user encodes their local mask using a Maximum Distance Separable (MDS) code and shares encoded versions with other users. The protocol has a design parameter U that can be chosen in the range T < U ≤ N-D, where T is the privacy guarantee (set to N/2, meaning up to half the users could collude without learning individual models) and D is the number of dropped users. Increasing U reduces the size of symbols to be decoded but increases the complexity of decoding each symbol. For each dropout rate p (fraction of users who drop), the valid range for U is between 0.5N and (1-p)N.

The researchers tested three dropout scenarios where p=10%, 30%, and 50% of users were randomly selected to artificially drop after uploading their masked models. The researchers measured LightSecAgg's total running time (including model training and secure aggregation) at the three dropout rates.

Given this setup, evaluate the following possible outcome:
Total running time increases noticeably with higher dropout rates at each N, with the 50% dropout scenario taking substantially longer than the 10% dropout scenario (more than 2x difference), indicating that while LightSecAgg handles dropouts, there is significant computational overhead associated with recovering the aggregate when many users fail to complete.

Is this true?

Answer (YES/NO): NO